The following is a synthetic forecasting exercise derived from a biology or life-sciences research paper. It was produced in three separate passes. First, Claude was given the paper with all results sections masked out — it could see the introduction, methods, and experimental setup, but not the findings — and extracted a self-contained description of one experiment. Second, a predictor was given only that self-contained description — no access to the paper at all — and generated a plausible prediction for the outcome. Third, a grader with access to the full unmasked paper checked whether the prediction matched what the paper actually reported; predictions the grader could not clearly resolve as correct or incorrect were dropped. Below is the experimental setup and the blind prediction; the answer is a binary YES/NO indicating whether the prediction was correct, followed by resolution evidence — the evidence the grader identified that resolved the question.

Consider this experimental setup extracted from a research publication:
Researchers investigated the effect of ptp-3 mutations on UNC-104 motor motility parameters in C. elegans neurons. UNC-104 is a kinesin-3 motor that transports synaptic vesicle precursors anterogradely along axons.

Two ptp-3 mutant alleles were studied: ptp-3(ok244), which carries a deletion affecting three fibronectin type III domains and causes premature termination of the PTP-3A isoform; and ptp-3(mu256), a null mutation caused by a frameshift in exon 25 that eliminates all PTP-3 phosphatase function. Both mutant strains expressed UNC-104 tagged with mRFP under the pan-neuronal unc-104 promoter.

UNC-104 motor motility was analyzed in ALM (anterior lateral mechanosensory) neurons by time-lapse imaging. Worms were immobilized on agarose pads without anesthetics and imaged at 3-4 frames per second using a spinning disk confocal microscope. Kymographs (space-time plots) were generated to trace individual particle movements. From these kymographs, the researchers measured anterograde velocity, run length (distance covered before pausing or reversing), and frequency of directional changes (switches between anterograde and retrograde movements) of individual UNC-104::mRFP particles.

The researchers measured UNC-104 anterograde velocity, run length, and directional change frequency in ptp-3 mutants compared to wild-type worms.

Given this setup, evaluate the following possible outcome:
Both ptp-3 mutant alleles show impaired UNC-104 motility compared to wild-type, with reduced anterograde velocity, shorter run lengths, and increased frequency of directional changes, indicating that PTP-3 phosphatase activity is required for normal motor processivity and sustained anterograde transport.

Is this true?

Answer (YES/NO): NO